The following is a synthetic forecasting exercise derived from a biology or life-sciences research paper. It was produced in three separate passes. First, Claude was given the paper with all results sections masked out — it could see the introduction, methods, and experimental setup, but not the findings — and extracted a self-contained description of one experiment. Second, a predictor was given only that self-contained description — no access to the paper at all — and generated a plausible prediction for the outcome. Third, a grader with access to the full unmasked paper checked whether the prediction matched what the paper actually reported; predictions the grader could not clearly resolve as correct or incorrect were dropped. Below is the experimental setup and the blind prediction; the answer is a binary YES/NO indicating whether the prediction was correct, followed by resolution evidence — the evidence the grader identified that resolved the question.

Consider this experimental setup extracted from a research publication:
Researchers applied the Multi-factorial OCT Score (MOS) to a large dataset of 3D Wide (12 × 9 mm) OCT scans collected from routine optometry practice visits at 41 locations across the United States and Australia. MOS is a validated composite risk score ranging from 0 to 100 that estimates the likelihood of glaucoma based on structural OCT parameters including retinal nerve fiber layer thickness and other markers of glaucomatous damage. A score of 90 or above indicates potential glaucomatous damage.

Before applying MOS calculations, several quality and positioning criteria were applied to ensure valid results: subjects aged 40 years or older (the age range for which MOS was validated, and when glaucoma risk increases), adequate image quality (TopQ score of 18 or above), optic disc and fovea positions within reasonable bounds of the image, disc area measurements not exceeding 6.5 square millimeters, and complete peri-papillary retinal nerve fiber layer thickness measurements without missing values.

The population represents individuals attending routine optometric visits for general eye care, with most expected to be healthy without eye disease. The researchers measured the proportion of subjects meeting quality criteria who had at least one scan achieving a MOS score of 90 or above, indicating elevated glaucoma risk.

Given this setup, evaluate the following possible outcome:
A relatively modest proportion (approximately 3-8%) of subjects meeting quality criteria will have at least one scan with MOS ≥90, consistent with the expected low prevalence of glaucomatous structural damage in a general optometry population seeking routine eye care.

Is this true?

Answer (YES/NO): NO